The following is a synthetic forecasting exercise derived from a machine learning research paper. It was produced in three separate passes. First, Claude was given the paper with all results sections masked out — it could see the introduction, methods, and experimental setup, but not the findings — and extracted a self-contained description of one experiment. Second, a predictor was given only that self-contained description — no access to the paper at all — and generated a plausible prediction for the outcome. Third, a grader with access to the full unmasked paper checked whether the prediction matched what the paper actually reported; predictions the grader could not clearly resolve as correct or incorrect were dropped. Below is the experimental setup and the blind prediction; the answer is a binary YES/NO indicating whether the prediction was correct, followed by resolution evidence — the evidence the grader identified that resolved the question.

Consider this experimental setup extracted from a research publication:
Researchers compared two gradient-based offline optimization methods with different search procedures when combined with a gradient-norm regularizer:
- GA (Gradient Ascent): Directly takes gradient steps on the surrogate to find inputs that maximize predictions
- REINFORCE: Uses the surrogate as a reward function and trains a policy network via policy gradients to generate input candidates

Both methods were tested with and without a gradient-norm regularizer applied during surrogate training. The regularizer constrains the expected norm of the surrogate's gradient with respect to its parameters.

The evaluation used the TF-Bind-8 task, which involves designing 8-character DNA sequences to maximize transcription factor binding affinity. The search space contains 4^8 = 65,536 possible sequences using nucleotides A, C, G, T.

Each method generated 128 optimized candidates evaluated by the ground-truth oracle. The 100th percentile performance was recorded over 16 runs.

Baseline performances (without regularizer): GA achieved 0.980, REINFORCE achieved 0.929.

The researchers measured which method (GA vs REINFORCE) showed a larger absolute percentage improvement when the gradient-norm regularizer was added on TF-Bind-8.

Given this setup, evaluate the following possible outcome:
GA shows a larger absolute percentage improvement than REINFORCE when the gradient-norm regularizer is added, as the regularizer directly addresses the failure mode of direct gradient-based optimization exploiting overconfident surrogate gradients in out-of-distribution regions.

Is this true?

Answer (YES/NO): NO